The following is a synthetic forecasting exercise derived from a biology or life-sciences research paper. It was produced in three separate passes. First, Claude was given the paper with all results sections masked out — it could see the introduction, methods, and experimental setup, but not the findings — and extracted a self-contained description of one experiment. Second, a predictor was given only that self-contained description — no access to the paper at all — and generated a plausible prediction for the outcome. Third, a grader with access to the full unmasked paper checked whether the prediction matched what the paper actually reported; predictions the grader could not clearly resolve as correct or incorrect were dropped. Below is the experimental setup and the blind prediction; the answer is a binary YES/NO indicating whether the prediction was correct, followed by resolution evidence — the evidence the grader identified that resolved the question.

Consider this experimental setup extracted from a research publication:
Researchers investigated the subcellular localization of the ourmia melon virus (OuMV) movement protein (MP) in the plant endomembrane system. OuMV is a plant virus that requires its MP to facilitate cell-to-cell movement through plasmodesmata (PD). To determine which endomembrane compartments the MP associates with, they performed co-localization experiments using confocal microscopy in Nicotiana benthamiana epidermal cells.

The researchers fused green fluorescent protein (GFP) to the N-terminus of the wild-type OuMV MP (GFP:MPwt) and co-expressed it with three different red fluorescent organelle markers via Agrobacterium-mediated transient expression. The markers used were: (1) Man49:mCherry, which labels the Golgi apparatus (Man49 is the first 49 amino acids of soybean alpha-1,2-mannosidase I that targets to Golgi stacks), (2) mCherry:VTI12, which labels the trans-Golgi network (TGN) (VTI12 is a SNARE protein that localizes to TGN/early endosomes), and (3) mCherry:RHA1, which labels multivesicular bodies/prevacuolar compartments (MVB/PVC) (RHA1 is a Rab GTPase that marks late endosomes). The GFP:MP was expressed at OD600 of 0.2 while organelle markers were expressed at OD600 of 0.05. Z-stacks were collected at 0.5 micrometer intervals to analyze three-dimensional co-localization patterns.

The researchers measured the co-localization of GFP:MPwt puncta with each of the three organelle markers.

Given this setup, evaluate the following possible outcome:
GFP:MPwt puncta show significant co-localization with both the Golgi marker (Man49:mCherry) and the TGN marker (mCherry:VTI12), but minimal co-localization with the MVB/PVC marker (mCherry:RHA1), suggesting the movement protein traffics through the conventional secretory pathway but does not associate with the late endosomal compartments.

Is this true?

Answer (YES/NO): NO